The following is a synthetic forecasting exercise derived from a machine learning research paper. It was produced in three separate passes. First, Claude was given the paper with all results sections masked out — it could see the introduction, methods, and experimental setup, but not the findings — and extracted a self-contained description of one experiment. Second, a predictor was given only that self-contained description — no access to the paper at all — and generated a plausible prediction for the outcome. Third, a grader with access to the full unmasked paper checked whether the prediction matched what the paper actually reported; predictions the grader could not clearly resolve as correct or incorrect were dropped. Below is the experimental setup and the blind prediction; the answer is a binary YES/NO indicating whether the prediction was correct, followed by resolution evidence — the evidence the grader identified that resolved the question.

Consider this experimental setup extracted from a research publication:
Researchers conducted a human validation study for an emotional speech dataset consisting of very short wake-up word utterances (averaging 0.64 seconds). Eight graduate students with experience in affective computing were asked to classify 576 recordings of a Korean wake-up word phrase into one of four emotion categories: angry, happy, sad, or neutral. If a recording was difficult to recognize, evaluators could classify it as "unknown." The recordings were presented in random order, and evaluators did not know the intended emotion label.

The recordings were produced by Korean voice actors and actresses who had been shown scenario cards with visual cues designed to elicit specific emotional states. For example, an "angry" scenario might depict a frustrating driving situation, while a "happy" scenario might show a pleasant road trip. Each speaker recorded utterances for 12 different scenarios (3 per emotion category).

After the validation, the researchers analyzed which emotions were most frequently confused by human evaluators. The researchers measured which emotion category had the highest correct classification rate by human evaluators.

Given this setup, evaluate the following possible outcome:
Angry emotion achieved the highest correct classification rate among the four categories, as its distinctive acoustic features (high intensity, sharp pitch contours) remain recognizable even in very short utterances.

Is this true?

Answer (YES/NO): NO